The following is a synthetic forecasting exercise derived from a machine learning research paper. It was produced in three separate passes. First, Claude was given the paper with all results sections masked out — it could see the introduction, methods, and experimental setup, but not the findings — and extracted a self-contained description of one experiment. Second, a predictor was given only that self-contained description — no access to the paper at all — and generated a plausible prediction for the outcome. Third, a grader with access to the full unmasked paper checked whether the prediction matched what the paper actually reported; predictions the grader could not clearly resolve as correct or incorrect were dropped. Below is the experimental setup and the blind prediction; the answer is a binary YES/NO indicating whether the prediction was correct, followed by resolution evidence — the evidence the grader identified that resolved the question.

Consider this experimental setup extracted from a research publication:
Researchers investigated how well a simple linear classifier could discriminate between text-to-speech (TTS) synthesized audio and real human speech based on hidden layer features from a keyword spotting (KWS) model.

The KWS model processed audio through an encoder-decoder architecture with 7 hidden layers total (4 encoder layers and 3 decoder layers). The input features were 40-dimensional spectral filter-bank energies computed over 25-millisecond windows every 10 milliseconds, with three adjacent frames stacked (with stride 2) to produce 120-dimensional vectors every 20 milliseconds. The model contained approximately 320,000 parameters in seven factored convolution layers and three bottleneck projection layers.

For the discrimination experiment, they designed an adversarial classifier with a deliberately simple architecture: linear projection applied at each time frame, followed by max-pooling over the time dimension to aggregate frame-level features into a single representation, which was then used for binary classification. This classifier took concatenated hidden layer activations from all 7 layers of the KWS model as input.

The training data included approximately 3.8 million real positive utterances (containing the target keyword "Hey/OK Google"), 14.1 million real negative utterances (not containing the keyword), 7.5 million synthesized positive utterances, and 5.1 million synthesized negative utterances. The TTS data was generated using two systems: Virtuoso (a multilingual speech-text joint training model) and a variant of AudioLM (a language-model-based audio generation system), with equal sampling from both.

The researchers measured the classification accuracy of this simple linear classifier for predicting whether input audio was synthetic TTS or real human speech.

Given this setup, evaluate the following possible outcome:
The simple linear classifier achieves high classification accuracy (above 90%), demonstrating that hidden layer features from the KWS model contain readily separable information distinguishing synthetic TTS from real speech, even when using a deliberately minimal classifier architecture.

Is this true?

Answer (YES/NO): YES